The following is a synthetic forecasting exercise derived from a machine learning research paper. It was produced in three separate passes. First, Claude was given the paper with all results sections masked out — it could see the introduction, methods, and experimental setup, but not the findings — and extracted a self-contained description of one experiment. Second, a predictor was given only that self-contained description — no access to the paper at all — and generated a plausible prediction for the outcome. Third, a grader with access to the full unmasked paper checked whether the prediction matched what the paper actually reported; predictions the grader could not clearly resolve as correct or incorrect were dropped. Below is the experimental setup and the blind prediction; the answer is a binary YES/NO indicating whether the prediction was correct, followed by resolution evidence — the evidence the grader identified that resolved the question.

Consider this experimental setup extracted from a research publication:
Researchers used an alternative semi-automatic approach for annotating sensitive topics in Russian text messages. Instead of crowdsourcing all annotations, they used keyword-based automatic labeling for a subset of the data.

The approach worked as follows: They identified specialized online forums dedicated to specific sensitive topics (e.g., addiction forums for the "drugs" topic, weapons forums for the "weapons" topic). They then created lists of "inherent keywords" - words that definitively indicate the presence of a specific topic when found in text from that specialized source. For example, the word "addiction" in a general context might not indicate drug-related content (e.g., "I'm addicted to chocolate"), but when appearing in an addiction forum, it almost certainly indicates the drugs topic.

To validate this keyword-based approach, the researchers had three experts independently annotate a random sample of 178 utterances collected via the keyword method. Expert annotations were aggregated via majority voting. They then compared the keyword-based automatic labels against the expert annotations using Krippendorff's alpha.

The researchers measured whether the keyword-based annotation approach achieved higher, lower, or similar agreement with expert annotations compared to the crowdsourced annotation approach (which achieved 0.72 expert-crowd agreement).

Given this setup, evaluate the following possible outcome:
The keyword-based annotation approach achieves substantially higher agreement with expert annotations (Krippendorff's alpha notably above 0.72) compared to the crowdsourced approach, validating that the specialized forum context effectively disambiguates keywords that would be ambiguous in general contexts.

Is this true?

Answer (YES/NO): NO